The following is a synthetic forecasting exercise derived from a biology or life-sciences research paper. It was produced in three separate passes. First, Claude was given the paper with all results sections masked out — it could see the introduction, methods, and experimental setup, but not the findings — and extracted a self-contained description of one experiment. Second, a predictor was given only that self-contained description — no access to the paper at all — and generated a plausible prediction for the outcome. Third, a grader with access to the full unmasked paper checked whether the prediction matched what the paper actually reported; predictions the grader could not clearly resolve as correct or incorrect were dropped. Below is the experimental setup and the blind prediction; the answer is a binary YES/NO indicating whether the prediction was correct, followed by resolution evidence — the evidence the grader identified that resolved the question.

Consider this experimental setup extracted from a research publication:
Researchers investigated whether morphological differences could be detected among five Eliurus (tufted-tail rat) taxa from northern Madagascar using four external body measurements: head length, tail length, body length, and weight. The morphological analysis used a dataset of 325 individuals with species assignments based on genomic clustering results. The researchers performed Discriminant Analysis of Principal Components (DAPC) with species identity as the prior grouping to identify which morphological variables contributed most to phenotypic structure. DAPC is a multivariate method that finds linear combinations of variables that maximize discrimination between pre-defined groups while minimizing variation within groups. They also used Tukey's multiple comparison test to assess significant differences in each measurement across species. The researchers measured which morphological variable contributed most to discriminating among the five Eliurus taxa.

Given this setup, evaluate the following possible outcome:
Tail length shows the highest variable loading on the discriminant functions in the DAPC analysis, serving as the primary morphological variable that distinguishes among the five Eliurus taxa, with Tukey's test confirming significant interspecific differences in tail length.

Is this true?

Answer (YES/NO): NO